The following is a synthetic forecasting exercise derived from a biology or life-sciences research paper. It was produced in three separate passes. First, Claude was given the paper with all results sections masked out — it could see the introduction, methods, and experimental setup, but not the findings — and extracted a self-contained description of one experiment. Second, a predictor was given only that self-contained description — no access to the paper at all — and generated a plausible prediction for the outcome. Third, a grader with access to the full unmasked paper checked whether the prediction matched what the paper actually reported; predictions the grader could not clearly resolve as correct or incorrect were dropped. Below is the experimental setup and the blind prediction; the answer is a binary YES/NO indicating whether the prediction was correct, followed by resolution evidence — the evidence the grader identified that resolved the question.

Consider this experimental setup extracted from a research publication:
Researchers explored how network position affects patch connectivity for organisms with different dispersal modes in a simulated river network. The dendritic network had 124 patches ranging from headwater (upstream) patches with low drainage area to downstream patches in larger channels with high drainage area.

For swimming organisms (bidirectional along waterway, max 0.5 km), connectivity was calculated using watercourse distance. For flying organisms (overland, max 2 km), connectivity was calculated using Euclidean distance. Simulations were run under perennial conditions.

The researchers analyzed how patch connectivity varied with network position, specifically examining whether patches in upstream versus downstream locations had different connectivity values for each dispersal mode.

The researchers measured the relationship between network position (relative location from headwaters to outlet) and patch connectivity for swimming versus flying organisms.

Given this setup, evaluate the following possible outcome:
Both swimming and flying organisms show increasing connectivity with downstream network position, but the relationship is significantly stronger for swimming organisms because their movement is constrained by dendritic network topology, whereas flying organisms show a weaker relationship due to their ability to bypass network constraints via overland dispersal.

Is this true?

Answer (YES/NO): NO